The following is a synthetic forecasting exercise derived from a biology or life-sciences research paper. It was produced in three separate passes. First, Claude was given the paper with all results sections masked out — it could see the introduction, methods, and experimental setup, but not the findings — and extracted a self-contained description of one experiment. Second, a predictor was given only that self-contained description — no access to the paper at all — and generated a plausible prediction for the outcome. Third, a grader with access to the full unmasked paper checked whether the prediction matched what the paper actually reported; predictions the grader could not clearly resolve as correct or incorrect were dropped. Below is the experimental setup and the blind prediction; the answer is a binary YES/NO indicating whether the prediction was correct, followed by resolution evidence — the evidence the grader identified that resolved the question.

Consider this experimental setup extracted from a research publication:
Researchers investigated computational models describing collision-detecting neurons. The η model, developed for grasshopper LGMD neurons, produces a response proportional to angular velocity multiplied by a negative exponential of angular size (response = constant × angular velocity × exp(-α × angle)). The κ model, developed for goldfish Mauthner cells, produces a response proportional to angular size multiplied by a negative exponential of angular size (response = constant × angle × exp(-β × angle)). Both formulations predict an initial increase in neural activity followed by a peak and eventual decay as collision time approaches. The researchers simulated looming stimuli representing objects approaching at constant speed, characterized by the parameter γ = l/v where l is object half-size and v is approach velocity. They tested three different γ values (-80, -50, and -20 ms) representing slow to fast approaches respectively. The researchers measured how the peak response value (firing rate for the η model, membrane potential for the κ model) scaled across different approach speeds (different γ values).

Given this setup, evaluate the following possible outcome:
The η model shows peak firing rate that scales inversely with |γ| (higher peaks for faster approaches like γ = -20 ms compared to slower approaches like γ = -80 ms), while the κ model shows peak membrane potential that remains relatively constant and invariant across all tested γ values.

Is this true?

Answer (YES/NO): YES